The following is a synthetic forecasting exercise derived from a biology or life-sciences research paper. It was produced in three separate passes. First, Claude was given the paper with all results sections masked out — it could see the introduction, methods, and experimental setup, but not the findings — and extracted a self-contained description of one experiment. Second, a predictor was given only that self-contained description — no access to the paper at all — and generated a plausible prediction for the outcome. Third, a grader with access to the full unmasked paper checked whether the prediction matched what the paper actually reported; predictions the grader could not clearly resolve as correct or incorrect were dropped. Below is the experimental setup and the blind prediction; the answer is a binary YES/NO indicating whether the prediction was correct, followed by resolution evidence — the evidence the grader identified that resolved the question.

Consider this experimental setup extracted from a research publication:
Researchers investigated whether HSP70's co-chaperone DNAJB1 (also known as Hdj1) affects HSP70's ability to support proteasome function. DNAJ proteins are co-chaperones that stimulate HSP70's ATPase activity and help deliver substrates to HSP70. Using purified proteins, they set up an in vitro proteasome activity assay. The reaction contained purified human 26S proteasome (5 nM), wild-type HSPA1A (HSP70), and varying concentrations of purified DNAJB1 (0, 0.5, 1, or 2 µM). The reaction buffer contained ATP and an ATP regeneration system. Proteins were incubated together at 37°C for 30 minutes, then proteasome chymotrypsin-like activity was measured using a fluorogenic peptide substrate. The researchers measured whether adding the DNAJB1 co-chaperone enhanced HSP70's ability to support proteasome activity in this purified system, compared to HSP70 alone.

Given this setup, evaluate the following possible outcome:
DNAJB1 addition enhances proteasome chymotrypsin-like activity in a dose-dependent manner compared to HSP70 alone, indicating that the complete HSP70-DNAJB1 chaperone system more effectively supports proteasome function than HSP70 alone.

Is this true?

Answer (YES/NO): NO